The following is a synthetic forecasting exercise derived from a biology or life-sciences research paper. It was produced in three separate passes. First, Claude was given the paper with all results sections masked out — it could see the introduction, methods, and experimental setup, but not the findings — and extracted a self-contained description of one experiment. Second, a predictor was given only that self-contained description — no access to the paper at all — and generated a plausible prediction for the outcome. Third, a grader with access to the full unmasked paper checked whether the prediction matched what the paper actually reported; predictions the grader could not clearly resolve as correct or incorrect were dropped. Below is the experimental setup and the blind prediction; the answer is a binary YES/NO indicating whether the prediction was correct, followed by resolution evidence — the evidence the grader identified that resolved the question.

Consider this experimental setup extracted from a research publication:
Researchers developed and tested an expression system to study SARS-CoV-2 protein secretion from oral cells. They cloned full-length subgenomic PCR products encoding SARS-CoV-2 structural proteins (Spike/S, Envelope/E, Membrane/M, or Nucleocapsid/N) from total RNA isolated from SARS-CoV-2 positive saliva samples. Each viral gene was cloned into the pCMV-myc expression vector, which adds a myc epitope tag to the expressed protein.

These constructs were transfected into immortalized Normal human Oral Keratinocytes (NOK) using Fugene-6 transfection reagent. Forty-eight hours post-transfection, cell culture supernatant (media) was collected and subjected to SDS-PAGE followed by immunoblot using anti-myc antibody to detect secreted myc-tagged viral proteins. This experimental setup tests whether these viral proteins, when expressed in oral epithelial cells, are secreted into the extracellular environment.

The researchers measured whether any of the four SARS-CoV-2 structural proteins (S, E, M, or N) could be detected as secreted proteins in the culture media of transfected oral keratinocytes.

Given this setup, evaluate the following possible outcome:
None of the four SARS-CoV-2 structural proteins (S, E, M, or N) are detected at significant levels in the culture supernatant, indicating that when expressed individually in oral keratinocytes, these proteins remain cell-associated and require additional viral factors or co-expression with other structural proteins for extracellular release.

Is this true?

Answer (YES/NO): NO